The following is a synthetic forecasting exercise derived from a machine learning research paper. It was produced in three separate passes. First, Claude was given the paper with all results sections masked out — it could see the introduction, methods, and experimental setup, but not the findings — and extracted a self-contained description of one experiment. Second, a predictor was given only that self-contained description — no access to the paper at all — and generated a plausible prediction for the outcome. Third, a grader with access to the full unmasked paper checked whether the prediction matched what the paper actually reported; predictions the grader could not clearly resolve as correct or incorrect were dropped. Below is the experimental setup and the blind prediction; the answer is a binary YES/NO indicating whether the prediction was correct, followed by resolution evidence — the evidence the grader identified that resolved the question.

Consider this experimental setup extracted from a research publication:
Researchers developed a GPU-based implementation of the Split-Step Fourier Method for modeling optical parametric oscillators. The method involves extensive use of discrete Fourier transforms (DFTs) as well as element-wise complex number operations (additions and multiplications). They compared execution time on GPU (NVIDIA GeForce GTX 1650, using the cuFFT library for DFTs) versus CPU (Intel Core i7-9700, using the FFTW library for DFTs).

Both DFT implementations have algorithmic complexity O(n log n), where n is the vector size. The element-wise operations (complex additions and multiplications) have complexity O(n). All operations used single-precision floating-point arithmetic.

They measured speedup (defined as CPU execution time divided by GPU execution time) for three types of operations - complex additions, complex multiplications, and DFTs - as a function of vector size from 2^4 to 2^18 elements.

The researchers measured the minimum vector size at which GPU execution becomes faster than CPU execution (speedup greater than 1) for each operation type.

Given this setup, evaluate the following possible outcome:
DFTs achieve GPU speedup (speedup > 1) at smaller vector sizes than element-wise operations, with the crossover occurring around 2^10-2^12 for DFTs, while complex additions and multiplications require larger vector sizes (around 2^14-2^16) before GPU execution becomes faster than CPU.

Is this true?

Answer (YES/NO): NO